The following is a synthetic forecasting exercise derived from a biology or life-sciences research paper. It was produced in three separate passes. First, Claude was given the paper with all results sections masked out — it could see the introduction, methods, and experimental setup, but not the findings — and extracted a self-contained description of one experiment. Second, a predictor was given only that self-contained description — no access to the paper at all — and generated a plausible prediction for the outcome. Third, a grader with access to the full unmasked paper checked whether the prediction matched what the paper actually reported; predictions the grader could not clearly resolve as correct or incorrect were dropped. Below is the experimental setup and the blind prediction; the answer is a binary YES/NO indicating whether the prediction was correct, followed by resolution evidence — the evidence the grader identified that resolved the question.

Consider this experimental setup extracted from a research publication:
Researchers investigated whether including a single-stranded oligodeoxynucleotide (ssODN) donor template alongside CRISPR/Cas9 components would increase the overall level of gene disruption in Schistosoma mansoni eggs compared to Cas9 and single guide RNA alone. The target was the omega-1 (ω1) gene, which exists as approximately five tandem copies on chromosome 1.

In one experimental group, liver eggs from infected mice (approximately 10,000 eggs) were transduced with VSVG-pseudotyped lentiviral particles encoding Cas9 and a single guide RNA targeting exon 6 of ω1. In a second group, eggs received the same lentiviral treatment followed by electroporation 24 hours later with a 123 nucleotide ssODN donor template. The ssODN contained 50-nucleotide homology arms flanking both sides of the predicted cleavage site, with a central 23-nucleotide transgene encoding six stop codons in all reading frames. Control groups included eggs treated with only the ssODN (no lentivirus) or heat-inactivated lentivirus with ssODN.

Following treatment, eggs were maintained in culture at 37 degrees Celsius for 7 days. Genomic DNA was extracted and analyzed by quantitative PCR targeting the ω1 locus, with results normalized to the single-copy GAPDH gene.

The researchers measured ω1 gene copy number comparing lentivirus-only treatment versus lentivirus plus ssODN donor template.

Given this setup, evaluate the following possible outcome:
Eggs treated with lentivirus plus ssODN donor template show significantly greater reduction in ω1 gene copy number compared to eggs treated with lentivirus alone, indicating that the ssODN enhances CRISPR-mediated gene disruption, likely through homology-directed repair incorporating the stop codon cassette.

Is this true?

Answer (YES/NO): NO